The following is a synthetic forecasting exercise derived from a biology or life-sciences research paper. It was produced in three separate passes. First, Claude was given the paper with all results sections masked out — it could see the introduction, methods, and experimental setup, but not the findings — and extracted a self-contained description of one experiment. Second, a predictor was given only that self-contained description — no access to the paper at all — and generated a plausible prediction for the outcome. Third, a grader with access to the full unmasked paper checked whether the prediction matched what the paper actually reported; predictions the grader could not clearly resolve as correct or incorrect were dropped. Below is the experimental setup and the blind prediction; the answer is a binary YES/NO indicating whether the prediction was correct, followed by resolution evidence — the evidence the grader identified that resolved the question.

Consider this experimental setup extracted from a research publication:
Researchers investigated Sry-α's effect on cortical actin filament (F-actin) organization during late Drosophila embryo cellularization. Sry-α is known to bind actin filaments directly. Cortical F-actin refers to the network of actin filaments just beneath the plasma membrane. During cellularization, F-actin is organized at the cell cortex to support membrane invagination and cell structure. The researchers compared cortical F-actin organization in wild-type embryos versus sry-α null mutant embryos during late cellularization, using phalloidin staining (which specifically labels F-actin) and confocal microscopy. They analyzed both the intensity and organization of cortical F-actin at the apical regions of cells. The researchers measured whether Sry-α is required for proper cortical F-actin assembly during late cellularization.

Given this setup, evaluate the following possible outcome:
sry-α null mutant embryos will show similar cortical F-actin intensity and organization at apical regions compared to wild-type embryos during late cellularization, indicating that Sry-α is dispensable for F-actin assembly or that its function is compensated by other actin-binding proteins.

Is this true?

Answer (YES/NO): NO